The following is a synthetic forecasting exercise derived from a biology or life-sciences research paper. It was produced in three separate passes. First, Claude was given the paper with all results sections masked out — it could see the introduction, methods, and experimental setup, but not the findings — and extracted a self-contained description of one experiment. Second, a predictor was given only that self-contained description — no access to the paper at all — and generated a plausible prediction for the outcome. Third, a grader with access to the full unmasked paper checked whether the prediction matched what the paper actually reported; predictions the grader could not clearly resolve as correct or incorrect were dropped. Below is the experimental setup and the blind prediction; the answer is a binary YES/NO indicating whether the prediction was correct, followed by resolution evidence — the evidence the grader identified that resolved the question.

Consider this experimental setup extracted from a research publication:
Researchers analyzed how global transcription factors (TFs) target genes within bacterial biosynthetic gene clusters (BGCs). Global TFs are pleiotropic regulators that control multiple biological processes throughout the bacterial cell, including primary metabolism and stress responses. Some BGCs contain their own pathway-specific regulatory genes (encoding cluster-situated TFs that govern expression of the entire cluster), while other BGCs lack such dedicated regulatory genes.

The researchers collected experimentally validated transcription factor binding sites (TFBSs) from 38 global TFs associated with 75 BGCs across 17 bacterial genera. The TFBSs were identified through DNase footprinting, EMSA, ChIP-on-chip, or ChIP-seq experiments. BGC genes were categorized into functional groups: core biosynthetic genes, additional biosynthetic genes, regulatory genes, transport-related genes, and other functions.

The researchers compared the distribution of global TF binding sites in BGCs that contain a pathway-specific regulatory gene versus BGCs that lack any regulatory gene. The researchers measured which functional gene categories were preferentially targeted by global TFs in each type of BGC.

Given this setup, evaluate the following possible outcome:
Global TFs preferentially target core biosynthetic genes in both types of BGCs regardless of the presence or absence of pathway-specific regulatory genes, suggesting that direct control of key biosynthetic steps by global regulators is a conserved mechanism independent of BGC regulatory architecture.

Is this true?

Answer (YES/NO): NO